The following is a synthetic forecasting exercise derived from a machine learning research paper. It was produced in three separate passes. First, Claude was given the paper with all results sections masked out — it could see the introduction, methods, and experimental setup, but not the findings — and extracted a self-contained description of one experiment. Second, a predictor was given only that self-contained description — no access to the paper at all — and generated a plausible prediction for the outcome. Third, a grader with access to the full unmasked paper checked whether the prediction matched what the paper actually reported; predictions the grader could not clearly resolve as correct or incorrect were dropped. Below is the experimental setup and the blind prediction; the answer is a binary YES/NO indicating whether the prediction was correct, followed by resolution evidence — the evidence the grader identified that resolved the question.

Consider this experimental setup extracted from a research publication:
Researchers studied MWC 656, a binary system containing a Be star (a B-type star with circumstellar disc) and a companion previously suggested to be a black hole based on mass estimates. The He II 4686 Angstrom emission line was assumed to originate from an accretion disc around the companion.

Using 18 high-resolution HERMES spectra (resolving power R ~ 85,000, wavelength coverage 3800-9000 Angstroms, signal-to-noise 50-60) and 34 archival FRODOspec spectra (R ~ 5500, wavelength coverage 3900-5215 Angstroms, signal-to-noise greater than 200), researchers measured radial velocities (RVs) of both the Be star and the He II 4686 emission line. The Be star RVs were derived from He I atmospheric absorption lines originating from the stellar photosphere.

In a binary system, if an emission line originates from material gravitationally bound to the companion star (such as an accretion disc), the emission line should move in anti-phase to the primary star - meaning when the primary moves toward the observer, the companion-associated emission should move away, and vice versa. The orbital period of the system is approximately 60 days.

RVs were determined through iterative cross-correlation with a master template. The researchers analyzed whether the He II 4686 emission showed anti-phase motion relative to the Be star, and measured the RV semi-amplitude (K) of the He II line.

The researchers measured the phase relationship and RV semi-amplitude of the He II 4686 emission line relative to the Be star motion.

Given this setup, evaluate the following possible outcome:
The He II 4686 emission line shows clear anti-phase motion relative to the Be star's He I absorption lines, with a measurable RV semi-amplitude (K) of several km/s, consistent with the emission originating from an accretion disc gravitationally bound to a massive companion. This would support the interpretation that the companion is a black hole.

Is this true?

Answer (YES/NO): NO